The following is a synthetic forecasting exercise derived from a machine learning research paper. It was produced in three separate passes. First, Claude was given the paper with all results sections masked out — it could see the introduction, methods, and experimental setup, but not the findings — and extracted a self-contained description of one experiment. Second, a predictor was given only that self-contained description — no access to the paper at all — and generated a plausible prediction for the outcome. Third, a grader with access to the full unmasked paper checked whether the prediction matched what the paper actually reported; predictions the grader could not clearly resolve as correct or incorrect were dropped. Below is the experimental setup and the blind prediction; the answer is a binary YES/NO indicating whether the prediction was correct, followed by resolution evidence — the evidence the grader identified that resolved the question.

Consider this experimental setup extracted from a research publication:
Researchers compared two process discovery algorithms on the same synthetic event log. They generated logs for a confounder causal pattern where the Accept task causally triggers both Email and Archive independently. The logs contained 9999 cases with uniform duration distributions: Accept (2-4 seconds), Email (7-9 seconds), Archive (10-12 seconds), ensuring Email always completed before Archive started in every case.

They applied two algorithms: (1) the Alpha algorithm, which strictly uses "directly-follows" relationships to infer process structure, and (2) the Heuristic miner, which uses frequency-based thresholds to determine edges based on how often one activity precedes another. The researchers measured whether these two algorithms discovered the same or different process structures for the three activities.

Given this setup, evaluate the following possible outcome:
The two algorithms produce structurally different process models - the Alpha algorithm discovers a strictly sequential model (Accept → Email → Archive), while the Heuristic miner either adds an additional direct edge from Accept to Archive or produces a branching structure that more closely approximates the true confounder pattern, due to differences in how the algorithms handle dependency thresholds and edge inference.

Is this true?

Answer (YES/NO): NO